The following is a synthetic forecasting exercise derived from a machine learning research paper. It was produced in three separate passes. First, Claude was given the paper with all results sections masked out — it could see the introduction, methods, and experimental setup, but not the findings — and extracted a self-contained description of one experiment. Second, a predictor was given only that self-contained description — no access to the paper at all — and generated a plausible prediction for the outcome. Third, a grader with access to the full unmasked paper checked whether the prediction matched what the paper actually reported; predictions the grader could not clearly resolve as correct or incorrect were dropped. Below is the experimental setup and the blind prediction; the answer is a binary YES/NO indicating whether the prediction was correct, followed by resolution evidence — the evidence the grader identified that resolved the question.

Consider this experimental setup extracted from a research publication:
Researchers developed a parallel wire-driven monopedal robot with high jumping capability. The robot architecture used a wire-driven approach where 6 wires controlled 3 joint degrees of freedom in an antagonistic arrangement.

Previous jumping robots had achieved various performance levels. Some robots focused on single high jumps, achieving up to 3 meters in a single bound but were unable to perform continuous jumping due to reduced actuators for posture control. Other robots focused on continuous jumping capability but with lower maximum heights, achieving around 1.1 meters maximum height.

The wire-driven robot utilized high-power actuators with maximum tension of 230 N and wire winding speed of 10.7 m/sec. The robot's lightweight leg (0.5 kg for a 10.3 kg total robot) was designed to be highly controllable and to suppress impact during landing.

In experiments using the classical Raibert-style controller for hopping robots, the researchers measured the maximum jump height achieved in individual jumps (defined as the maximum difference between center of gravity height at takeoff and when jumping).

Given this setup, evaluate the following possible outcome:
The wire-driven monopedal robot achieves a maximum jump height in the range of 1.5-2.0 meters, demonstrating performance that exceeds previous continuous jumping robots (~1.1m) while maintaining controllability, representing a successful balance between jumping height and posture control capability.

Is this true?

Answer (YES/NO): YES